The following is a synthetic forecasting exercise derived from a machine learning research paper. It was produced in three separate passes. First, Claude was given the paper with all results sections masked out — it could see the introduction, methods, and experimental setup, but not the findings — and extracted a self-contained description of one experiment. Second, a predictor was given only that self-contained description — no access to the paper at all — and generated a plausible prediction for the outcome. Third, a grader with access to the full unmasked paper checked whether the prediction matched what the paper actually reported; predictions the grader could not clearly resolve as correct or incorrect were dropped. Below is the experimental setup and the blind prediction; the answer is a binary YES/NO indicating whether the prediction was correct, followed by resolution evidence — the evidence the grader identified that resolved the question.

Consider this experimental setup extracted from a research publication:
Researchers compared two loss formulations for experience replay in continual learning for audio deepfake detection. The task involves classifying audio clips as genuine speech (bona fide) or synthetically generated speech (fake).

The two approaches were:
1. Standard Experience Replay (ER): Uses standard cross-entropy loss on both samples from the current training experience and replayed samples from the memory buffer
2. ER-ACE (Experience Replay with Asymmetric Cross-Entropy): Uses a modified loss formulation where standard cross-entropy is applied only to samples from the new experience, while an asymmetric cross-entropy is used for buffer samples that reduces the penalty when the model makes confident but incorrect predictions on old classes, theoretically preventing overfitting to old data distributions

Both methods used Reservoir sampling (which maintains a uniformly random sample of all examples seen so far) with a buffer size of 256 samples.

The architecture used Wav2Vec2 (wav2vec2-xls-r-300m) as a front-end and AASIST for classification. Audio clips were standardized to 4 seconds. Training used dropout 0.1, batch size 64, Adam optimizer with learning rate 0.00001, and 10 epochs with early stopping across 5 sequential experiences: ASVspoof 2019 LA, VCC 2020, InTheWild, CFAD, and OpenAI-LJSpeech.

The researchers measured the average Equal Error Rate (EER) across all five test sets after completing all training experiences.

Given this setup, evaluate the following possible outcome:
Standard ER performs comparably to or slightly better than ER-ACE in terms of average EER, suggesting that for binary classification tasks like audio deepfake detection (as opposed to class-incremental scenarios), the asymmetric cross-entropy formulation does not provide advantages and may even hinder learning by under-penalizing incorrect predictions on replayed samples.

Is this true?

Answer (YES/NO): YES